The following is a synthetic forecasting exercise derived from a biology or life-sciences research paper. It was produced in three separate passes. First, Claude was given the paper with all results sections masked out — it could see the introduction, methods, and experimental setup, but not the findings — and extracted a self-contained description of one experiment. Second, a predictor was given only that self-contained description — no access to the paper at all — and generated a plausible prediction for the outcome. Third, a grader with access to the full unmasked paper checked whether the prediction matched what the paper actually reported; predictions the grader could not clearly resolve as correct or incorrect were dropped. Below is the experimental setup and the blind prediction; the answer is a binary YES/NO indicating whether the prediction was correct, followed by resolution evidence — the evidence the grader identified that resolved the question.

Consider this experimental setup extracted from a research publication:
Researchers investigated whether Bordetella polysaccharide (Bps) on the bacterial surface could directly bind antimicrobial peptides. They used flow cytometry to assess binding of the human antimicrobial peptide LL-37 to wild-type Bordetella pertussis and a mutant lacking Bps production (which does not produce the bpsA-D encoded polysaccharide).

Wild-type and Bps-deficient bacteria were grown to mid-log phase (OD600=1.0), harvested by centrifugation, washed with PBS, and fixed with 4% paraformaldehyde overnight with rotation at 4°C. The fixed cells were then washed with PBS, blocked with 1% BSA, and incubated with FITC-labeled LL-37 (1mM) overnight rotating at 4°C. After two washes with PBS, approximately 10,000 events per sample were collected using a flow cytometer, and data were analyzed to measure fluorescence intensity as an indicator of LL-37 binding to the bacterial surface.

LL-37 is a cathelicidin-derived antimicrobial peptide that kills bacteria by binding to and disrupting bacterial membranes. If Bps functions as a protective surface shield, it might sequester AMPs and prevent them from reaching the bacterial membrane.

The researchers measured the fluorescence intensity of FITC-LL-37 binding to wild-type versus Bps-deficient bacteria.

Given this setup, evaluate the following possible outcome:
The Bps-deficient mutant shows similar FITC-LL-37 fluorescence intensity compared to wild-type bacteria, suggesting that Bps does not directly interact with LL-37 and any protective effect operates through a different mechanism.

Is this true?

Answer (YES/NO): NO